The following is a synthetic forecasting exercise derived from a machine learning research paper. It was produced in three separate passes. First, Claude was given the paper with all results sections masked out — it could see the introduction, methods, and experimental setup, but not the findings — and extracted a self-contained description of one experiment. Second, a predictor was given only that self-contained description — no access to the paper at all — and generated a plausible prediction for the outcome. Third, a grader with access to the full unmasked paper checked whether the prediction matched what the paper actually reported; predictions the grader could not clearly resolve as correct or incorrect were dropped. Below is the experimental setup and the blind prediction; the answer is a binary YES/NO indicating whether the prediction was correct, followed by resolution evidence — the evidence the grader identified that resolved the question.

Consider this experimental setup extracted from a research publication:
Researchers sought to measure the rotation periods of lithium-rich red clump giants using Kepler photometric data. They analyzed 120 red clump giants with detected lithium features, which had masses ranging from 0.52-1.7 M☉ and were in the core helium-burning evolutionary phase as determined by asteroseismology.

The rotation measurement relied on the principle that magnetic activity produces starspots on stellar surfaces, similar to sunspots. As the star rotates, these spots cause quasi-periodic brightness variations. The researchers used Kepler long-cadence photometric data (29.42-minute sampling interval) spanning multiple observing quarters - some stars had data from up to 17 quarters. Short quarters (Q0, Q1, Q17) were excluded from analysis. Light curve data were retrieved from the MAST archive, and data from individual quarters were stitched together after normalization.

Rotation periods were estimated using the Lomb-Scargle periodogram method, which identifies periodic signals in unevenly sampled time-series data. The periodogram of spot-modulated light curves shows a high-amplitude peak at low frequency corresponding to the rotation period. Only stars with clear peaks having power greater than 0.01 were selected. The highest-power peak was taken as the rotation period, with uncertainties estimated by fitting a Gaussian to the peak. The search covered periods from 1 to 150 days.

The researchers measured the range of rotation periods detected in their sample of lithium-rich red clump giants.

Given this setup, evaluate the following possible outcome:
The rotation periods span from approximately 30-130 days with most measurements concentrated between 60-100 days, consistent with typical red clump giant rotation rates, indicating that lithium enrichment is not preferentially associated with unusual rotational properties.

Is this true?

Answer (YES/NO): NO